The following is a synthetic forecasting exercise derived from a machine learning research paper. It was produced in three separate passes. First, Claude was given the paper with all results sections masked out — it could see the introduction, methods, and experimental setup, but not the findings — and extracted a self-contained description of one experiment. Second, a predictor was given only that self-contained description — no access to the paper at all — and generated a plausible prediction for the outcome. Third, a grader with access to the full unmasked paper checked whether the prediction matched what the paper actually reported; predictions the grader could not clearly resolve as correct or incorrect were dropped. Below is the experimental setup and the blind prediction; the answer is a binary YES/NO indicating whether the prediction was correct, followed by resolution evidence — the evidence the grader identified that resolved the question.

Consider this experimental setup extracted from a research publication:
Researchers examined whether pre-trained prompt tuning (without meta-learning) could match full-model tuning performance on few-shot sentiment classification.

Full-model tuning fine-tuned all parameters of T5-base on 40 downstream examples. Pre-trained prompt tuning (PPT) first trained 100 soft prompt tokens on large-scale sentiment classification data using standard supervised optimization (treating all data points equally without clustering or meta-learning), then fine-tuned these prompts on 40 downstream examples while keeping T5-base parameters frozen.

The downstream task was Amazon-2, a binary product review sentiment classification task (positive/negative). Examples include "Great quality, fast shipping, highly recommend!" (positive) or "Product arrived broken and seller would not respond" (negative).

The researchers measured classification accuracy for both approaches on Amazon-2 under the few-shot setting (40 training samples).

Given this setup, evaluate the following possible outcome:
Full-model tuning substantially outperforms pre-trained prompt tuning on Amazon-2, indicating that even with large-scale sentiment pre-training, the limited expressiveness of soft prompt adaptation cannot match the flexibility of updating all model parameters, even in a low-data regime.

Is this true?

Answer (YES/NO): NO